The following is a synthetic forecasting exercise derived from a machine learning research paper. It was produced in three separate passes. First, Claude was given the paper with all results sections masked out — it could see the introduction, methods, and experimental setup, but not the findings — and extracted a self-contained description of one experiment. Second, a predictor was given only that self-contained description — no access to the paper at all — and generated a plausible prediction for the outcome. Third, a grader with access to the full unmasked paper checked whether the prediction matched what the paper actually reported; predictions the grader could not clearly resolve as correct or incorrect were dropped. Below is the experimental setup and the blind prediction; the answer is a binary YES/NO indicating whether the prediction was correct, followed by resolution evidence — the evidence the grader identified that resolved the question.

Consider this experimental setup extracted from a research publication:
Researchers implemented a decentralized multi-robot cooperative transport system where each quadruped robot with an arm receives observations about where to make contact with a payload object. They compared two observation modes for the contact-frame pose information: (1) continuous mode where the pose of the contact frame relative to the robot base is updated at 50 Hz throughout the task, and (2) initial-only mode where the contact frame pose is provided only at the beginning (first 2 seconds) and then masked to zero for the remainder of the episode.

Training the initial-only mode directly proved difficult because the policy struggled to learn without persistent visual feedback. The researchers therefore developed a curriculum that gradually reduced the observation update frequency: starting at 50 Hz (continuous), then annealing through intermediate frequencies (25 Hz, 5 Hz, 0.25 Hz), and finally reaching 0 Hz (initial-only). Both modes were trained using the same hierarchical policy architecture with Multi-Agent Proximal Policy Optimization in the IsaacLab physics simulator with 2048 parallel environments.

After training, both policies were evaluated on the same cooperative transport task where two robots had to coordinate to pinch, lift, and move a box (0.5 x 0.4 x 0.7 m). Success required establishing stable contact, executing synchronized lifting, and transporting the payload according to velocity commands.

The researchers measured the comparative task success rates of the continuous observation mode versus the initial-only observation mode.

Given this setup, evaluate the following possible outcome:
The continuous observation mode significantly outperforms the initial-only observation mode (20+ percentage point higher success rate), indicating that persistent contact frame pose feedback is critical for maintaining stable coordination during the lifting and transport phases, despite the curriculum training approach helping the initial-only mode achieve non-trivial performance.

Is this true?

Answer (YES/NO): NO